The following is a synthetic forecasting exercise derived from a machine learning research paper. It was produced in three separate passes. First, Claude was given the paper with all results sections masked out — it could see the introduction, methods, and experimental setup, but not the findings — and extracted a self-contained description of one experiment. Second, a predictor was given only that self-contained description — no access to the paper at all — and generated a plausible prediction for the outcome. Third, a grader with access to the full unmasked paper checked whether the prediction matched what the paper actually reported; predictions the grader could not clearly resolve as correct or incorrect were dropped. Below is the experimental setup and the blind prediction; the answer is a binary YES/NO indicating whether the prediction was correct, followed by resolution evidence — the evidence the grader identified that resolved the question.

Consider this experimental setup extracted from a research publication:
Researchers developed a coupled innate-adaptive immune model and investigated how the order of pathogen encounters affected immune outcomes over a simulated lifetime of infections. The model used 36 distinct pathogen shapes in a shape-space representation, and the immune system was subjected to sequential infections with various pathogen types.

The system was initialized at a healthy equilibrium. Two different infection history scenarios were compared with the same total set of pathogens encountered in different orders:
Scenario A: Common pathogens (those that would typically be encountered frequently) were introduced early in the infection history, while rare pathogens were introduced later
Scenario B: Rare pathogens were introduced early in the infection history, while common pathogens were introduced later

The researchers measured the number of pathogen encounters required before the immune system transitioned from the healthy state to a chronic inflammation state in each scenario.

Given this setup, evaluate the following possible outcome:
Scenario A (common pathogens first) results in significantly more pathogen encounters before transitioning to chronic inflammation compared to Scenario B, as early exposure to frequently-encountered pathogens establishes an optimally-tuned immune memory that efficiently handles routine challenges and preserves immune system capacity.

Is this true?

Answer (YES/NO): YES